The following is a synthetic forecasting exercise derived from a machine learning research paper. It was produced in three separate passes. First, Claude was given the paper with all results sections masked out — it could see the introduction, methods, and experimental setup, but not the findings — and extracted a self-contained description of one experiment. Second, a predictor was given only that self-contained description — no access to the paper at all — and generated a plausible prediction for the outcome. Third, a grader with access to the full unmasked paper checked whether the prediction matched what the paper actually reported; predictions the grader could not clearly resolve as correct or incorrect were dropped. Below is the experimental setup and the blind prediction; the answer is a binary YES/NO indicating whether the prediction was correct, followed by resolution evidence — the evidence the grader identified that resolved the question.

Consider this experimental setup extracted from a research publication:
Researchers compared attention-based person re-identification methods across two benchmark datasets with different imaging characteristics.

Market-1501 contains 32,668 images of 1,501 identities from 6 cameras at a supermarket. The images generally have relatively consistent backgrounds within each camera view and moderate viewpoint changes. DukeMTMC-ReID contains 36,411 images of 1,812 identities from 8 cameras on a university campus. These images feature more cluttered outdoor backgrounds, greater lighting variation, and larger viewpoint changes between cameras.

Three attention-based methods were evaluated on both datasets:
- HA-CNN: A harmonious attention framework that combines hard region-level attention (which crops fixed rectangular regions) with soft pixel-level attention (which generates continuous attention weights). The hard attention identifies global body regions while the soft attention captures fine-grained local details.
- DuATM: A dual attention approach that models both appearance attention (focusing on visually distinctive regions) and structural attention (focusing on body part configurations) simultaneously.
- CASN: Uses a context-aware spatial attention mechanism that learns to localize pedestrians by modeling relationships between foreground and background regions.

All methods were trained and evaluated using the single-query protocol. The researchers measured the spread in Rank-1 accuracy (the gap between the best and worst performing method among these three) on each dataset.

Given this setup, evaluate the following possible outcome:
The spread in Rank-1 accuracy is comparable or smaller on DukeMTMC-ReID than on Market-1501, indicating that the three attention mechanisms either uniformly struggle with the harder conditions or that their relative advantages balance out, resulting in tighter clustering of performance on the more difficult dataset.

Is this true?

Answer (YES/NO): NO